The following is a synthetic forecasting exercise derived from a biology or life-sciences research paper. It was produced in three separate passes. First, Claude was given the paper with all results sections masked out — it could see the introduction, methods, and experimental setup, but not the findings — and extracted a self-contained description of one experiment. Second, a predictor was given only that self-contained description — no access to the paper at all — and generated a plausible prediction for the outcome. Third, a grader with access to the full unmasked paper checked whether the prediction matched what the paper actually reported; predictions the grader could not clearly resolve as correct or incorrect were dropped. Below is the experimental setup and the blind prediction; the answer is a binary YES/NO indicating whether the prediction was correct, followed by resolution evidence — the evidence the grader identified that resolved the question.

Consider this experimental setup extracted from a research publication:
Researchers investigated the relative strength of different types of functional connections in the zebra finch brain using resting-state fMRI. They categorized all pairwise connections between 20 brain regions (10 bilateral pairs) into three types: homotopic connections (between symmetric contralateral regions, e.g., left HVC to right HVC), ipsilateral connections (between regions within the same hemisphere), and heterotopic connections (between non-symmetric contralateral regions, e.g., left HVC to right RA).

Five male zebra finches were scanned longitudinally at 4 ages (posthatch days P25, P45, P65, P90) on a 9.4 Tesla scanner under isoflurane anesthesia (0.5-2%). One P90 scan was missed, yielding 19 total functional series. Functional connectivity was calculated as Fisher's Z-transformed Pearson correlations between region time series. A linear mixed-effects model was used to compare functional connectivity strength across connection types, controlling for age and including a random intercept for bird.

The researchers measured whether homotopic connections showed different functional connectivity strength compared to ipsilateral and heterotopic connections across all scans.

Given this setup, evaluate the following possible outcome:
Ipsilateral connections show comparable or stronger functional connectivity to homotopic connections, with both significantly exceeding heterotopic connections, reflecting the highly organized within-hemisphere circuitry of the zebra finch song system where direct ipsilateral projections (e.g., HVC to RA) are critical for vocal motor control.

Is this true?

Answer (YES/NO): NO